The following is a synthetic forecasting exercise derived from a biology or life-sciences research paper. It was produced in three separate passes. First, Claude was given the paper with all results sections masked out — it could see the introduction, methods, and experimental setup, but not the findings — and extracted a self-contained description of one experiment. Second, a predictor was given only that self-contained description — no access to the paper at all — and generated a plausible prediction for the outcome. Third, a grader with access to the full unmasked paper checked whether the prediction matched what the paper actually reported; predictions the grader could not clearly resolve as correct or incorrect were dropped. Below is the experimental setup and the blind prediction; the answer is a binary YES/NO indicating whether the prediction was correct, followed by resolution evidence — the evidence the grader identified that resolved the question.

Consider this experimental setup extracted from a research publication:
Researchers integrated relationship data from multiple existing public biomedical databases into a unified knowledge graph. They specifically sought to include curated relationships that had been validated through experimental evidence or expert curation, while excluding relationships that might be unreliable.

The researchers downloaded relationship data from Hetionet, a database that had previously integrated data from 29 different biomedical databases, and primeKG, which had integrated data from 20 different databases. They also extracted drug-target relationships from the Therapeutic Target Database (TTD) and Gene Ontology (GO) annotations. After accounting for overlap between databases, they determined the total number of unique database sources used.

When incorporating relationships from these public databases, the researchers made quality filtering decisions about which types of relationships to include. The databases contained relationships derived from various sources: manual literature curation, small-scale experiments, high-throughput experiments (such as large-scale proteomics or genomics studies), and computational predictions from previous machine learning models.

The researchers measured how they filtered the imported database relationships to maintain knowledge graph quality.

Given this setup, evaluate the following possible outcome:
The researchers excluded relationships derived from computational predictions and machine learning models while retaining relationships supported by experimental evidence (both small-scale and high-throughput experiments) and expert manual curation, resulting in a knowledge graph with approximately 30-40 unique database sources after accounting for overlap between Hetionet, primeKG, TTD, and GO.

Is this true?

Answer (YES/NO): NO